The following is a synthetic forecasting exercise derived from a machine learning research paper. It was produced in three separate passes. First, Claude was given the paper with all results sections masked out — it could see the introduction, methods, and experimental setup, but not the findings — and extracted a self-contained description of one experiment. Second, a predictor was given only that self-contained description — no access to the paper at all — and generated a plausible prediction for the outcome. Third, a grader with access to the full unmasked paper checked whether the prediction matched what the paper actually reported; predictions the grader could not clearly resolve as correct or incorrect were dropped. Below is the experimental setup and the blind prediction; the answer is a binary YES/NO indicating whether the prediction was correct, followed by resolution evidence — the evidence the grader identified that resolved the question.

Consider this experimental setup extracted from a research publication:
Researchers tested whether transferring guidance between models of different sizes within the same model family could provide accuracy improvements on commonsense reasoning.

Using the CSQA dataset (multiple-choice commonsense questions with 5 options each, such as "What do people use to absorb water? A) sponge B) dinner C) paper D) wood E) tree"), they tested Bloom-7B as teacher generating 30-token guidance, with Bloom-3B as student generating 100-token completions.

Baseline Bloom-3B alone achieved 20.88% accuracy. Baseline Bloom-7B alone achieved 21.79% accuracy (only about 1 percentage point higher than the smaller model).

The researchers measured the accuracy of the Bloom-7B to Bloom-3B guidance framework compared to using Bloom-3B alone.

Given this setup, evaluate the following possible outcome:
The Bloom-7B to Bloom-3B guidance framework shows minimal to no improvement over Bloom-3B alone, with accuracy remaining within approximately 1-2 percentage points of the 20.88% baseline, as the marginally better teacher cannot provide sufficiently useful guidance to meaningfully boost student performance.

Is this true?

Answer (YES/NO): YES